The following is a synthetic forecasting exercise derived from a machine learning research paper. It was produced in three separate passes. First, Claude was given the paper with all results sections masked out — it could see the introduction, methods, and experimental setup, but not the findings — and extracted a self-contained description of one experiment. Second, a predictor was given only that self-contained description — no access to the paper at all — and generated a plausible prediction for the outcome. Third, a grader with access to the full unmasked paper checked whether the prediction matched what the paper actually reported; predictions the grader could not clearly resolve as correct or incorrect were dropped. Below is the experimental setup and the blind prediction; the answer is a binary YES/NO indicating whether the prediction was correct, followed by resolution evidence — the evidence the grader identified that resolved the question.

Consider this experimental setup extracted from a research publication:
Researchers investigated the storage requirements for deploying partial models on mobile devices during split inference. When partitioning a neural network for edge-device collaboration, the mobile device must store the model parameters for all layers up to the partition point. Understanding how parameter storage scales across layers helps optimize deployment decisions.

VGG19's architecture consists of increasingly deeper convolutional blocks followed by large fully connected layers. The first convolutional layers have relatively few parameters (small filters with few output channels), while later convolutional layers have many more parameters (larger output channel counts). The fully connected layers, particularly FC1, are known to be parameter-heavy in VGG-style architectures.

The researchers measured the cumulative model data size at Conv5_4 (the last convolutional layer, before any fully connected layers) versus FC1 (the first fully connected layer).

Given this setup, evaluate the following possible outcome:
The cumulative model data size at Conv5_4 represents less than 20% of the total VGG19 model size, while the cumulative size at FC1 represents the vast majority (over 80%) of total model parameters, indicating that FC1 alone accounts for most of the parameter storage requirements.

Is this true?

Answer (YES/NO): YES